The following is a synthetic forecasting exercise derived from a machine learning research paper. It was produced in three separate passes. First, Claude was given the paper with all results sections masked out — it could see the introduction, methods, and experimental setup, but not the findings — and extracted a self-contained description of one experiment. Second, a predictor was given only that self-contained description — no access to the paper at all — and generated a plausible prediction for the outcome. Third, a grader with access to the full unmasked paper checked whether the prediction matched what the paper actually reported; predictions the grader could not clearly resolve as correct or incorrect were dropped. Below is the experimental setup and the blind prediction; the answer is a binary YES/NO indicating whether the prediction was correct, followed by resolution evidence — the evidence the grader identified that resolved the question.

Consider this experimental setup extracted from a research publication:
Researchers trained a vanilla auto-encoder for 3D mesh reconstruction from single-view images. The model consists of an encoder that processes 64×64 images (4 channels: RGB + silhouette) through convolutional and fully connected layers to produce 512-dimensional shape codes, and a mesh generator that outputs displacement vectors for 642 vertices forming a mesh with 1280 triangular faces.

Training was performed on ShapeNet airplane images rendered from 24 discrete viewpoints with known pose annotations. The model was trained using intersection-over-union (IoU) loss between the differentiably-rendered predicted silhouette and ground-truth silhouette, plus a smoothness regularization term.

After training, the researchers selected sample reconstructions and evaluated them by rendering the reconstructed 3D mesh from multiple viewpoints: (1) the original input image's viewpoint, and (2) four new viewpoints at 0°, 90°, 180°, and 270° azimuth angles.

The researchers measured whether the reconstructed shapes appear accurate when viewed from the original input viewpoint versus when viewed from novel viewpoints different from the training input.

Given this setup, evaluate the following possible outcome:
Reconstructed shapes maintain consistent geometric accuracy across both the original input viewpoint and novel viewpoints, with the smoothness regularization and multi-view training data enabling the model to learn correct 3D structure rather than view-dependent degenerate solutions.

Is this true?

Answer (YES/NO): NO